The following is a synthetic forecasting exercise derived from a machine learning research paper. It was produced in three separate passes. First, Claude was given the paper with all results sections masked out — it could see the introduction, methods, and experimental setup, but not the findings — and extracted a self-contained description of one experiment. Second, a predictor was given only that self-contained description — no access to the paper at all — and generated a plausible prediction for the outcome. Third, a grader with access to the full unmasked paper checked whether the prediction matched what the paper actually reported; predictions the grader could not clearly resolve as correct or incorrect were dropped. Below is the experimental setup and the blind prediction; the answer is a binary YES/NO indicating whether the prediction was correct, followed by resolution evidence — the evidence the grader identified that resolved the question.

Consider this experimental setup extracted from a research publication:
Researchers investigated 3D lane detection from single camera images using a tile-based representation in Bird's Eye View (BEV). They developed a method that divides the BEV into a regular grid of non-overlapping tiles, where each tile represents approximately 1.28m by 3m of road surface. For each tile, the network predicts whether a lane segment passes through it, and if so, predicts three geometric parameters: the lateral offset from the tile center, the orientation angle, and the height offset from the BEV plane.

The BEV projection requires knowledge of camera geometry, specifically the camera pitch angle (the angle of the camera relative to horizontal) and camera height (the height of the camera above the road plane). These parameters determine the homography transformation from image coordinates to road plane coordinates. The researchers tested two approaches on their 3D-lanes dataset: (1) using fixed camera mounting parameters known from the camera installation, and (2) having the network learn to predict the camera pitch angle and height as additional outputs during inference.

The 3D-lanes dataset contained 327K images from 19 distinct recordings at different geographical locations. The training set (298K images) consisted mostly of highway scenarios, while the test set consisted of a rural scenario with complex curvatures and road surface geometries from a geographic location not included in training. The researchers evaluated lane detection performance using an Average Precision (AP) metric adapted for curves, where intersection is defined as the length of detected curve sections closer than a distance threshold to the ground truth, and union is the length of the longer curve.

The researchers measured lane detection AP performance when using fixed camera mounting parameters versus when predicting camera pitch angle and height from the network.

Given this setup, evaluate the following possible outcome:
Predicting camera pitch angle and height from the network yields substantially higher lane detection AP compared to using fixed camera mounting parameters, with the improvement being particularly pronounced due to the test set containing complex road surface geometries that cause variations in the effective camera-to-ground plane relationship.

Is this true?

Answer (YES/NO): NO